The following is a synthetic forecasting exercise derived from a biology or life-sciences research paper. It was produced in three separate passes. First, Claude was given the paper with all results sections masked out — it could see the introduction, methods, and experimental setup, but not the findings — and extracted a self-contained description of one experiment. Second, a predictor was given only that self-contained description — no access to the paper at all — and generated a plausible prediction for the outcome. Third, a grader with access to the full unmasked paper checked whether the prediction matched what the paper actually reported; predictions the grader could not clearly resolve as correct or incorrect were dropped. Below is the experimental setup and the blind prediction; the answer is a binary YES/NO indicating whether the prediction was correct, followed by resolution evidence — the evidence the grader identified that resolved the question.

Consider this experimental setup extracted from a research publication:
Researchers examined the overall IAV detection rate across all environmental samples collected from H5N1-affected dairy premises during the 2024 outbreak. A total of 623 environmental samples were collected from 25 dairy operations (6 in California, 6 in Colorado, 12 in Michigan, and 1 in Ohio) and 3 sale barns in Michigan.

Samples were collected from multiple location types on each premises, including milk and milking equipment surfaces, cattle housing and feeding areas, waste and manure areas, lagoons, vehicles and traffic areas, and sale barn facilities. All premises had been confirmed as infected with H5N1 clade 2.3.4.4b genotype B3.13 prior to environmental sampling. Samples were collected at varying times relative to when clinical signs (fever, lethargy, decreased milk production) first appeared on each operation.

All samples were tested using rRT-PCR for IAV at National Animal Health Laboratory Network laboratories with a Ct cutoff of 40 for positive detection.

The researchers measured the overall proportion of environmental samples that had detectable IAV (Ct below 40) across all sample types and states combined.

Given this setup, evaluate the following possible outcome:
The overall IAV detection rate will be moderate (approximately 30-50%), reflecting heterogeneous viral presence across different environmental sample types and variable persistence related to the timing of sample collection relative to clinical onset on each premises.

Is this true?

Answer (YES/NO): NO